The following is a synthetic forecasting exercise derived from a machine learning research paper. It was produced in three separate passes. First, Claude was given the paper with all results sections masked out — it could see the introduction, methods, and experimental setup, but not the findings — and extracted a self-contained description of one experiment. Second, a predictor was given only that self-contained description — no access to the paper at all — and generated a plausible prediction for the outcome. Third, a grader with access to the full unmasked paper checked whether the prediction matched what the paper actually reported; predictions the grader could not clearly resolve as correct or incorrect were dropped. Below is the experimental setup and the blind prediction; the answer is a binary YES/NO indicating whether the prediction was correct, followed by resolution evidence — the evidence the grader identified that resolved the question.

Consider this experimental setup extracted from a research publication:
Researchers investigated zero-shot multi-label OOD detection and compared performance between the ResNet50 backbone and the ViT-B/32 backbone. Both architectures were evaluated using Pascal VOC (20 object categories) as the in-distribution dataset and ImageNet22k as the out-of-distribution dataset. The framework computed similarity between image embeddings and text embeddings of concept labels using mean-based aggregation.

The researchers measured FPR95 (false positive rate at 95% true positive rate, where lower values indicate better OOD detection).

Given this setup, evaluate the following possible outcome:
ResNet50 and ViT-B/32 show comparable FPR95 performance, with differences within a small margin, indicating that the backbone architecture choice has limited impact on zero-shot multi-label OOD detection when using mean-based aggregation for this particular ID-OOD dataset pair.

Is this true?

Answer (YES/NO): NO